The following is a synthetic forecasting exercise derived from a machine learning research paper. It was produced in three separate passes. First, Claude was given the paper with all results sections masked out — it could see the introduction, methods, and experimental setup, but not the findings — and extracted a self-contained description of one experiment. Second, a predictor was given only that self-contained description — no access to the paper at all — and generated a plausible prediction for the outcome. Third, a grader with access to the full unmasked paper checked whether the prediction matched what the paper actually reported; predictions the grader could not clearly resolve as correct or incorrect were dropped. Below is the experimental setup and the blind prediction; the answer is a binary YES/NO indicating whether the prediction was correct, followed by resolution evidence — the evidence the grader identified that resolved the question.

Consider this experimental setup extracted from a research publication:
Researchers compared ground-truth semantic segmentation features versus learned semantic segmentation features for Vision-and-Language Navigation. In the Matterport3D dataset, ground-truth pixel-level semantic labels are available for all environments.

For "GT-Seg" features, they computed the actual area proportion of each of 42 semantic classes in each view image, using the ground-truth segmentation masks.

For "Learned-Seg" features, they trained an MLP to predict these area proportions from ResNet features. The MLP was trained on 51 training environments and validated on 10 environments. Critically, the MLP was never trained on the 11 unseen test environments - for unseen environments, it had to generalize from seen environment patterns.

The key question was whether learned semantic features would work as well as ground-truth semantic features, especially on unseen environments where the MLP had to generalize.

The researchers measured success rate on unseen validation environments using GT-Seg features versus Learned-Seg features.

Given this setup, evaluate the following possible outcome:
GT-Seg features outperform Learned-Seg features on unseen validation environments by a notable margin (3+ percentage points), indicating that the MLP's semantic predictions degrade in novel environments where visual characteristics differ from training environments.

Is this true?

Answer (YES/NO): NO